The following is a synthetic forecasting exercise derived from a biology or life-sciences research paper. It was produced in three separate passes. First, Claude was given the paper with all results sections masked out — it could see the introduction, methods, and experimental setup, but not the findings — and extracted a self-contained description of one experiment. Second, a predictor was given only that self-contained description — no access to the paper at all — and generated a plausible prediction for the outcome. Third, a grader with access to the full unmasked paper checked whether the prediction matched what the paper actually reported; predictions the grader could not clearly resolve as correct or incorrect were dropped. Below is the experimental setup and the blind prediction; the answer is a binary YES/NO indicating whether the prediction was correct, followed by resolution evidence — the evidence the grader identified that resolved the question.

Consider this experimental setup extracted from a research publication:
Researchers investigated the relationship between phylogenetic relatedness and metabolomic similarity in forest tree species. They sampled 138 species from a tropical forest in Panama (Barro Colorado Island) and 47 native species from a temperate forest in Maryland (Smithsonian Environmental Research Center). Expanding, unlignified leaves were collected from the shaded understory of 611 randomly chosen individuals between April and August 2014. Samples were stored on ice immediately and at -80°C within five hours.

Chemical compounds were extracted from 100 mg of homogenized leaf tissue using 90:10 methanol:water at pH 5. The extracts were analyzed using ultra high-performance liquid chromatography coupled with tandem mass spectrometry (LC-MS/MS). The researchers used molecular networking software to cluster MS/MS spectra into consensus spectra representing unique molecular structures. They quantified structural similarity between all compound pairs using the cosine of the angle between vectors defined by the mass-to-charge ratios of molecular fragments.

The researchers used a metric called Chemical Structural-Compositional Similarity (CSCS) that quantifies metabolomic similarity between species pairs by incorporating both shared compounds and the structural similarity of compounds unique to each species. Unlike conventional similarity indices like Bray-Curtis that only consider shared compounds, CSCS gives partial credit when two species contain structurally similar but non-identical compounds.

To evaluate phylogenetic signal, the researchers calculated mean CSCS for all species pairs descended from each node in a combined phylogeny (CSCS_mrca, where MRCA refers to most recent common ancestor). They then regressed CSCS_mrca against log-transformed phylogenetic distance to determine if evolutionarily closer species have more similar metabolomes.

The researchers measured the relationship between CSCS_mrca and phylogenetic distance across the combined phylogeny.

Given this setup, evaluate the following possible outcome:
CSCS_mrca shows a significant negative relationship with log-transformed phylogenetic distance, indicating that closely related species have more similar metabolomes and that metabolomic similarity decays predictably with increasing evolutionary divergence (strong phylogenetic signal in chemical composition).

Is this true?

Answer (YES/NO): NO